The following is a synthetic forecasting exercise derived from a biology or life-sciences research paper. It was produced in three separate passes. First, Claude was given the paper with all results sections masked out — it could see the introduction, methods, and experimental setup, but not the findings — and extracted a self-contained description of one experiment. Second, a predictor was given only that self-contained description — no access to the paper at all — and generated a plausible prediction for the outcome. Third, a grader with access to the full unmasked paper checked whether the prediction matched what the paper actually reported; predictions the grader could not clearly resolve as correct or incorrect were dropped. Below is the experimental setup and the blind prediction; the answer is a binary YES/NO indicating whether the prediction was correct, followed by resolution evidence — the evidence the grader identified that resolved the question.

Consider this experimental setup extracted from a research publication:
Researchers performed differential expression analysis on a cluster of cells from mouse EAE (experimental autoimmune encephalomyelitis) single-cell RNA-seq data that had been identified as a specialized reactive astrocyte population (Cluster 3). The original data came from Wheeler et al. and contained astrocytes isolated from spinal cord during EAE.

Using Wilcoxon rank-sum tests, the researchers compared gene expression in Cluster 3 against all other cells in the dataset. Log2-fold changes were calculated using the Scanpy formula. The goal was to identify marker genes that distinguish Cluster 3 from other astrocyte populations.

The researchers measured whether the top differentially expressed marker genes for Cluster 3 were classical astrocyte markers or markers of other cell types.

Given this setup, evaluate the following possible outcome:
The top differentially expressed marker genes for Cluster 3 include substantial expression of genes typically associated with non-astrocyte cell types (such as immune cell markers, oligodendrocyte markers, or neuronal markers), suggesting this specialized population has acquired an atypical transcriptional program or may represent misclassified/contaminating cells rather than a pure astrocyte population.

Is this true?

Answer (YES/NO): YES